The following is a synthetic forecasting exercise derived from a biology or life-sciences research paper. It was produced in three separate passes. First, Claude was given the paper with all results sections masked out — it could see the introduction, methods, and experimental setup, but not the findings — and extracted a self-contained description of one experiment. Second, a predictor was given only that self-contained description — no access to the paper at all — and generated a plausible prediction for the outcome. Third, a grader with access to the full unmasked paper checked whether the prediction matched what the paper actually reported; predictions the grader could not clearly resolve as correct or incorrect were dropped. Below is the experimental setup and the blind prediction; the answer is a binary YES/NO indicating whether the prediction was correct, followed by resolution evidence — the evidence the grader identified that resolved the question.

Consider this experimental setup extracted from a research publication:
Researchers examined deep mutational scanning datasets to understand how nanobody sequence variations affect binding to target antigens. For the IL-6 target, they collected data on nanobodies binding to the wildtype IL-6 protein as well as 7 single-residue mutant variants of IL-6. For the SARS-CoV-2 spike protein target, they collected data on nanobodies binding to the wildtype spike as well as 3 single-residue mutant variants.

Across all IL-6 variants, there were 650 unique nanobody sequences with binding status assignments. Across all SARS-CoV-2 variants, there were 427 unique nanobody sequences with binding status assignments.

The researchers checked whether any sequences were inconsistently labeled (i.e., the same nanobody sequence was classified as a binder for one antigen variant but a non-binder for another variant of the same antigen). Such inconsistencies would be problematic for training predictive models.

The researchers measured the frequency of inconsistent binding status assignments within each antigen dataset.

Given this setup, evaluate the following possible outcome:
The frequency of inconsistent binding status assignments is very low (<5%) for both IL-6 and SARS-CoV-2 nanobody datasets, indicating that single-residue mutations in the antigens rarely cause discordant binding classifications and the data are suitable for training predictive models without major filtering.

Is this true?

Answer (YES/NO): YES